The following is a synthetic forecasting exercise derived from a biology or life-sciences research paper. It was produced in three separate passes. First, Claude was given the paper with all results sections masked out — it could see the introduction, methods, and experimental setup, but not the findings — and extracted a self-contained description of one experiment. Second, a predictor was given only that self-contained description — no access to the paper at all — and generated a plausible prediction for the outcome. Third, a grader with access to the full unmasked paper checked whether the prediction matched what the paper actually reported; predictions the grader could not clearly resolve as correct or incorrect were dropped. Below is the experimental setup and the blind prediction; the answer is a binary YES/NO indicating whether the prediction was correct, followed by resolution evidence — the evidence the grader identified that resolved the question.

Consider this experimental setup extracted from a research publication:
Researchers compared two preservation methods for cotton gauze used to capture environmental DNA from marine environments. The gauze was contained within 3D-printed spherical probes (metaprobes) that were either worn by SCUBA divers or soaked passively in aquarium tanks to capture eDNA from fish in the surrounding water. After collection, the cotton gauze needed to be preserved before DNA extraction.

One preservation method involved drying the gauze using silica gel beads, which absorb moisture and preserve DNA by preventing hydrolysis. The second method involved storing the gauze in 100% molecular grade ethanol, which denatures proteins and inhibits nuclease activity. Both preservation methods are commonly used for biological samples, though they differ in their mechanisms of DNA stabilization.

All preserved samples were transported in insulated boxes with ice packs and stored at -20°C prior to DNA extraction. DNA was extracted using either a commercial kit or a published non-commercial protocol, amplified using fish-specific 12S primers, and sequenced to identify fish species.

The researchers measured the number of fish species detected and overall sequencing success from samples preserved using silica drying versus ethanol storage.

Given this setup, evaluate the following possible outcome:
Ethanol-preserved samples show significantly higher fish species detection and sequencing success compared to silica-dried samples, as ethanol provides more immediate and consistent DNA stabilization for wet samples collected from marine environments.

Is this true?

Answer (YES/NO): YES